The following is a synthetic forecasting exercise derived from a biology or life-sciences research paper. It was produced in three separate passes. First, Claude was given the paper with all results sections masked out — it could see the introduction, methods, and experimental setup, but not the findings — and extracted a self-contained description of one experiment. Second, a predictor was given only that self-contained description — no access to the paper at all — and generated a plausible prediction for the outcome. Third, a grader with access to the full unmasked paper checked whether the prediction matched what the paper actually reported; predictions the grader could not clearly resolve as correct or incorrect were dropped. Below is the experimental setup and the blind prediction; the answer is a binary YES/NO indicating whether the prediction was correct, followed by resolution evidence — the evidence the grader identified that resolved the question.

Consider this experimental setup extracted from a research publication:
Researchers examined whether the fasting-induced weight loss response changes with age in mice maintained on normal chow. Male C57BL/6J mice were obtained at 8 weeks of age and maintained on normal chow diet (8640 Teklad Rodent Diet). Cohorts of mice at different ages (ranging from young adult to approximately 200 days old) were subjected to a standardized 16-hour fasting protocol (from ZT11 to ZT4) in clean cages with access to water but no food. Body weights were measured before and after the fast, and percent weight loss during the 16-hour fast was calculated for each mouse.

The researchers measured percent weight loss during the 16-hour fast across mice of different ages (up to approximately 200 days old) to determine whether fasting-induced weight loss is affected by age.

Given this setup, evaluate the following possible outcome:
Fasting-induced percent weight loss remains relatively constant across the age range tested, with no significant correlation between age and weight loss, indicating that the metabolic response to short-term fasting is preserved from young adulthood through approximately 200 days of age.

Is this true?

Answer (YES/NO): YES